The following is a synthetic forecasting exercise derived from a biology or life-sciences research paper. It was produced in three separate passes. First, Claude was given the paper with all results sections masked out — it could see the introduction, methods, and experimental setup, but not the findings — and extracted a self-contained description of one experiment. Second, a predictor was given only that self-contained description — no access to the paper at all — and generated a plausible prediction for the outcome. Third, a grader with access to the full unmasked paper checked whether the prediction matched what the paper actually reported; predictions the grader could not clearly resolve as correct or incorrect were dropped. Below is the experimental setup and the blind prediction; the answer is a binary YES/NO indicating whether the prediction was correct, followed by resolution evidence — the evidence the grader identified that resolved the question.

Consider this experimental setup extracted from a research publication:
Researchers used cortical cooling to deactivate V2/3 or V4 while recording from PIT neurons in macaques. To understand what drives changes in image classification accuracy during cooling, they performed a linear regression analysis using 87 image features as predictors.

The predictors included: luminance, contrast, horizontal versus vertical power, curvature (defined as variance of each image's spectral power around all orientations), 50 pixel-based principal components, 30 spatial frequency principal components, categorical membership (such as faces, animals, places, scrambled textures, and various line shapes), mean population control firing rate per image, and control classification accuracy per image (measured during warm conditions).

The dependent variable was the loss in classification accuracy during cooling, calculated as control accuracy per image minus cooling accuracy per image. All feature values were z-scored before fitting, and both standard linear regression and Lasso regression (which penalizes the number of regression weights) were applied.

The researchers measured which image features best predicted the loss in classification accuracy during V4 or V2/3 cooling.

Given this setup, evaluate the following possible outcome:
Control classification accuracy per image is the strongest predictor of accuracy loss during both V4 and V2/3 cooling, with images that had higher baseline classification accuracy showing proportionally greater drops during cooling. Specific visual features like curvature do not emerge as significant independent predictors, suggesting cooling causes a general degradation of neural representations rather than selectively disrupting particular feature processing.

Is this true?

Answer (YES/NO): YES